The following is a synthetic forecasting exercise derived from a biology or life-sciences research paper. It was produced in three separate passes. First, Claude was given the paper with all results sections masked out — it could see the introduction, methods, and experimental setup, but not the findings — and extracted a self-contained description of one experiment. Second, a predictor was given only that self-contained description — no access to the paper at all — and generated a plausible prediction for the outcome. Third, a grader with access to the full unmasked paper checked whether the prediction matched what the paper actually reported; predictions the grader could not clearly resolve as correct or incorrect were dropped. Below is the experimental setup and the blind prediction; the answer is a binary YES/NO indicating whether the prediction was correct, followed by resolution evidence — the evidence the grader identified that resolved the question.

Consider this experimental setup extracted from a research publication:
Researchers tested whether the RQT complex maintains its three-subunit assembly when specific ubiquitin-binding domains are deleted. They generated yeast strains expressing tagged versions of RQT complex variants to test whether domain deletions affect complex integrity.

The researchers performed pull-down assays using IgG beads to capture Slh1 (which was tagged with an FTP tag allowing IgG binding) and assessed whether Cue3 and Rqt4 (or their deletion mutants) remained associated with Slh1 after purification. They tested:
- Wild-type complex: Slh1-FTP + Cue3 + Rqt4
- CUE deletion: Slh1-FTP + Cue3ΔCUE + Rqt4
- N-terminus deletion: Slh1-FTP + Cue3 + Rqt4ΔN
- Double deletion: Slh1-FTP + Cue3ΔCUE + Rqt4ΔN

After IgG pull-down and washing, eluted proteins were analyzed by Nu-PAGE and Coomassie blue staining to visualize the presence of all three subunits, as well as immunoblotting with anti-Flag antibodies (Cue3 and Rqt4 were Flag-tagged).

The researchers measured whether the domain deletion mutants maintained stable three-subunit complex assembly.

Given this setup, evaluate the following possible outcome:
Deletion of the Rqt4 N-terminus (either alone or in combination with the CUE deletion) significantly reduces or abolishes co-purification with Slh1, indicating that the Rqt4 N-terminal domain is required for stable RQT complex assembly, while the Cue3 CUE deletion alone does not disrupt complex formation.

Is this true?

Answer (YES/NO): NO